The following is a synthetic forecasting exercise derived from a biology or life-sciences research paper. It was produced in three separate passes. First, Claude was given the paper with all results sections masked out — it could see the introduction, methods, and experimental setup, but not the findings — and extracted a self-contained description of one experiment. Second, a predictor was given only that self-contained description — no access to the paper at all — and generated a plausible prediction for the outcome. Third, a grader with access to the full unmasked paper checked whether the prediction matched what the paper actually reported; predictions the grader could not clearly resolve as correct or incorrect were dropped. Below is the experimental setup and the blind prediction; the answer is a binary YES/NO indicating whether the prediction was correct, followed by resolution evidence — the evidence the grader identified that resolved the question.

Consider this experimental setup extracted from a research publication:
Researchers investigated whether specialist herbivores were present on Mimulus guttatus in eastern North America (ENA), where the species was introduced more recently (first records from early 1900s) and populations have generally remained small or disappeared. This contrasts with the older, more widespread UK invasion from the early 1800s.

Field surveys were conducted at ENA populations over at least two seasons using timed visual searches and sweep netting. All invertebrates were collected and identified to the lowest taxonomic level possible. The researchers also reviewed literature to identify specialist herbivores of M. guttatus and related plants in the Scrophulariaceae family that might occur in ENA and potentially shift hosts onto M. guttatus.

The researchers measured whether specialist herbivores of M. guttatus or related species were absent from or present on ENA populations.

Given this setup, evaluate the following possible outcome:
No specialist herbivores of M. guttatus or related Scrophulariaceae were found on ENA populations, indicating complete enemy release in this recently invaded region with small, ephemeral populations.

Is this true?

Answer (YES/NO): NO